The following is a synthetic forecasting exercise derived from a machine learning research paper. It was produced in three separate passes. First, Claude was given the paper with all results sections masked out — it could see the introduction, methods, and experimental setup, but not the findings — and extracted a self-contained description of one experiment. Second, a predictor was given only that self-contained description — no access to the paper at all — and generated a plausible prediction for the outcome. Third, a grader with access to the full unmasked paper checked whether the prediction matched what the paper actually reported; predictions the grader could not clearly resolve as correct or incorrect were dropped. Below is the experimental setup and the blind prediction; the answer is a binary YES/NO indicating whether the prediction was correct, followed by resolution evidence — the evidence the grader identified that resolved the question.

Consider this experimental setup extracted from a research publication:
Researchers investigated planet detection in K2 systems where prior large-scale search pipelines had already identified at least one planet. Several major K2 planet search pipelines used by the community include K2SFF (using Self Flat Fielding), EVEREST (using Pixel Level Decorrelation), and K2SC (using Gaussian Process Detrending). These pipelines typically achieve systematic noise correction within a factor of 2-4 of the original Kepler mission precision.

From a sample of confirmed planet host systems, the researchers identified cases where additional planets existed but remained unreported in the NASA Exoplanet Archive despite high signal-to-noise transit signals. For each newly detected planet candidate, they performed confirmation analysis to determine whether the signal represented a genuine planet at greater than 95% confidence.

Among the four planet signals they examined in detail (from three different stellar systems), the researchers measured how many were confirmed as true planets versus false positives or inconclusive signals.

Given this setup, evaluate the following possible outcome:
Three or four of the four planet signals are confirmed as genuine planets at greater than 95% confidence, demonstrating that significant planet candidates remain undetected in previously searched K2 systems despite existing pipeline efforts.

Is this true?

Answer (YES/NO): YES